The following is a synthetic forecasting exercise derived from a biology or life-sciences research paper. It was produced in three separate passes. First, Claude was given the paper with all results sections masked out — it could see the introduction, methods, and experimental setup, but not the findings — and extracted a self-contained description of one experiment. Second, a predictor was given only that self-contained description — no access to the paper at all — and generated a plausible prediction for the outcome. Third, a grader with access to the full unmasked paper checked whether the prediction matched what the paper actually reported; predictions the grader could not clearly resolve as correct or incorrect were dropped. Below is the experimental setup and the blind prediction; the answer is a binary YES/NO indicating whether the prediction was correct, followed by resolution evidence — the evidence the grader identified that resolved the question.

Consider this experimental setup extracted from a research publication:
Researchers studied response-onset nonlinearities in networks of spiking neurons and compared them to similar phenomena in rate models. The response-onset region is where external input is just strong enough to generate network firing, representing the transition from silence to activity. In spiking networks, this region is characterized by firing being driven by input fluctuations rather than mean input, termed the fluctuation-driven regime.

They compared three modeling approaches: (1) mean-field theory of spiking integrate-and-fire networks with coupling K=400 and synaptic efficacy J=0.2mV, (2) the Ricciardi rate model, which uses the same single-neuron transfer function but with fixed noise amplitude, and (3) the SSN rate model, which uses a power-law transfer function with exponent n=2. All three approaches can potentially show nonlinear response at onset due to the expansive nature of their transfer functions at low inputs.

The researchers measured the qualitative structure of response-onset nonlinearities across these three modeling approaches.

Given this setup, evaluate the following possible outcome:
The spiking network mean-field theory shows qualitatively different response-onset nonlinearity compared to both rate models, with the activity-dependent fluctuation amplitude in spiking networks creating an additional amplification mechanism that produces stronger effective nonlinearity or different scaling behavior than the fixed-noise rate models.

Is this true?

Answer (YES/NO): YES